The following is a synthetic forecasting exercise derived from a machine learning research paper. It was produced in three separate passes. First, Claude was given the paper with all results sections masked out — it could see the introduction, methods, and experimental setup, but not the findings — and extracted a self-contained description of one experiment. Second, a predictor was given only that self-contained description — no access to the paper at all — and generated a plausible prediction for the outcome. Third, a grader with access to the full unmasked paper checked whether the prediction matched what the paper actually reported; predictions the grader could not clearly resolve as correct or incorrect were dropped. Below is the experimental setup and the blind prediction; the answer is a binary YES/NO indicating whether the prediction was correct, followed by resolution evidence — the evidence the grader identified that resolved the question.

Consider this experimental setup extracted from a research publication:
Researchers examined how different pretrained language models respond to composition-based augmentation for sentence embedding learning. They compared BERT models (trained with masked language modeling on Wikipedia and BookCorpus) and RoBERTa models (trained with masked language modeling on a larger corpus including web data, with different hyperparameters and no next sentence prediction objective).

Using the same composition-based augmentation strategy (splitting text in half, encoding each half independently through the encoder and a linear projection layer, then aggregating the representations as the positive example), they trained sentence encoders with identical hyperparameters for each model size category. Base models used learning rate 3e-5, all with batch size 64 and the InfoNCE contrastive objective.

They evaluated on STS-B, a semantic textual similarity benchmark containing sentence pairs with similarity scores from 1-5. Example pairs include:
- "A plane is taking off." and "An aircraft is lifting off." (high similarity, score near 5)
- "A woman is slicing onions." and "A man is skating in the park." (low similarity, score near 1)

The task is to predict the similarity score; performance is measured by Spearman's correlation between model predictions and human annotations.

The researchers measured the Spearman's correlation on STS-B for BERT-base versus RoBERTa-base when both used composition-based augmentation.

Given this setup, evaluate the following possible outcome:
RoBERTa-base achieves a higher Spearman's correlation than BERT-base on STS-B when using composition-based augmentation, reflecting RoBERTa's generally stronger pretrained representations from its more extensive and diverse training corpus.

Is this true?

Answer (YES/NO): YES